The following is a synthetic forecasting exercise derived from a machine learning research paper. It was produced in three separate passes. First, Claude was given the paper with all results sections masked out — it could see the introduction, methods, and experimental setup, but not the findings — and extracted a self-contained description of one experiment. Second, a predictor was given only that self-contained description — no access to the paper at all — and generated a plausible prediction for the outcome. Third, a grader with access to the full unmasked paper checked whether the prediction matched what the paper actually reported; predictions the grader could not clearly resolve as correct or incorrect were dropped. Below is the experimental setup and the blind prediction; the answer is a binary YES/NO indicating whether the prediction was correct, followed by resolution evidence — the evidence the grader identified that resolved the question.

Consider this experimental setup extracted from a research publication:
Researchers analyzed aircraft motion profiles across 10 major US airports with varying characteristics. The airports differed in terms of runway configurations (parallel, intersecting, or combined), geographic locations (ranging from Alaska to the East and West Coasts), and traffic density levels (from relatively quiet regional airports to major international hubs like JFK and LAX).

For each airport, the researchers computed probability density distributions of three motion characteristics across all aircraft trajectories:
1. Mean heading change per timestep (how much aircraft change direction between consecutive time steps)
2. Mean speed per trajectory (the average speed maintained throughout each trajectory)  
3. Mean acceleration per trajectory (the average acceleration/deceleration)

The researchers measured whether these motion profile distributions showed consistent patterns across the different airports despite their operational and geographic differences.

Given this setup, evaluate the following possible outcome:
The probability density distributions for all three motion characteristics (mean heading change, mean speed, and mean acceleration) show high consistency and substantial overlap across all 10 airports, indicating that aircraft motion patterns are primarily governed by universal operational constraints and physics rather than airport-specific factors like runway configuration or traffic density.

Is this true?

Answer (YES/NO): YES